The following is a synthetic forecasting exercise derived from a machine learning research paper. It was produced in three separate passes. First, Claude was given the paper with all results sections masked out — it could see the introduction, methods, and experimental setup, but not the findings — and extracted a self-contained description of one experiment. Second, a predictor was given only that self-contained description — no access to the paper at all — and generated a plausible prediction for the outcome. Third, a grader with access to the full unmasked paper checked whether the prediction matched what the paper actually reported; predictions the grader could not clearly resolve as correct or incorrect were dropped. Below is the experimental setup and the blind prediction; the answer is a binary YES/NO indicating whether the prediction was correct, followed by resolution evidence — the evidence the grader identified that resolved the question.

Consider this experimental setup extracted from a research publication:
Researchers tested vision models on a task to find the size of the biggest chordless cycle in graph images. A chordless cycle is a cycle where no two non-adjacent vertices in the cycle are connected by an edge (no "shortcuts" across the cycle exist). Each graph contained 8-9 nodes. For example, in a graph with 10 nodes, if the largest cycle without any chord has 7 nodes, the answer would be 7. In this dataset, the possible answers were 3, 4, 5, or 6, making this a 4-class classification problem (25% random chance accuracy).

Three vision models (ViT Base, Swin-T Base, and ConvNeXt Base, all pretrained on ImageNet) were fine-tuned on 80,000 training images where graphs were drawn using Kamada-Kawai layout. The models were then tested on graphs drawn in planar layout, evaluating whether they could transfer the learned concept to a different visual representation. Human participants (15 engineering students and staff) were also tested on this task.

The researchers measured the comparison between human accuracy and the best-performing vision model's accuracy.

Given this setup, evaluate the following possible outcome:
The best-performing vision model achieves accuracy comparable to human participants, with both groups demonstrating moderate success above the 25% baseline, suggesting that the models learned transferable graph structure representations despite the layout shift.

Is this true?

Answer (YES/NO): NO